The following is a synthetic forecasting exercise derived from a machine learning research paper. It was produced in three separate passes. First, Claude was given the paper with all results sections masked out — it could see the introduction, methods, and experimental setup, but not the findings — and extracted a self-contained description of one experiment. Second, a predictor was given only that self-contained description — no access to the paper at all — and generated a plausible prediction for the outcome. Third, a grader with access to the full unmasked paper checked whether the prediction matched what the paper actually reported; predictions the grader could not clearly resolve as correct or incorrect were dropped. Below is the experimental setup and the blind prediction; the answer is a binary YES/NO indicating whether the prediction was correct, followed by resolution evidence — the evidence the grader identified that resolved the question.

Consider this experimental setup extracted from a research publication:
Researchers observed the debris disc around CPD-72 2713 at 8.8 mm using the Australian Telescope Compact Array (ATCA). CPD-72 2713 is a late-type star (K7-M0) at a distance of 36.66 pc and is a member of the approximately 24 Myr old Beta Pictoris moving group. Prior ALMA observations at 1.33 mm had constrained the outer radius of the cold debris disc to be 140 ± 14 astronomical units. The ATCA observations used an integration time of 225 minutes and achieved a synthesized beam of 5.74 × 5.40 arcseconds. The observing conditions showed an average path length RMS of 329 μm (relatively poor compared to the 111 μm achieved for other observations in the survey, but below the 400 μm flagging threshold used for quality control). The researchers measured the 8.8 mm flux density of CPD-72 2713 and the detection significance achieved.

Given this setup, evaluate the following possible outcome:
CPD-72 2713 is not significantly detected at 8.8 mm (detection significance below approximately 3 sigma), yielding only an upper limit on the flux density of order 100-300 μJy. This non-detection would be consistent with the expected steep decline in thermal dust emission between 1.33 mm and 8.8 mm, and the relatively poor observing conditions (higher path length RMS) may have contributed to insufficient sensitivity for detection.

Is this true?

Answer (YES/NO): NO